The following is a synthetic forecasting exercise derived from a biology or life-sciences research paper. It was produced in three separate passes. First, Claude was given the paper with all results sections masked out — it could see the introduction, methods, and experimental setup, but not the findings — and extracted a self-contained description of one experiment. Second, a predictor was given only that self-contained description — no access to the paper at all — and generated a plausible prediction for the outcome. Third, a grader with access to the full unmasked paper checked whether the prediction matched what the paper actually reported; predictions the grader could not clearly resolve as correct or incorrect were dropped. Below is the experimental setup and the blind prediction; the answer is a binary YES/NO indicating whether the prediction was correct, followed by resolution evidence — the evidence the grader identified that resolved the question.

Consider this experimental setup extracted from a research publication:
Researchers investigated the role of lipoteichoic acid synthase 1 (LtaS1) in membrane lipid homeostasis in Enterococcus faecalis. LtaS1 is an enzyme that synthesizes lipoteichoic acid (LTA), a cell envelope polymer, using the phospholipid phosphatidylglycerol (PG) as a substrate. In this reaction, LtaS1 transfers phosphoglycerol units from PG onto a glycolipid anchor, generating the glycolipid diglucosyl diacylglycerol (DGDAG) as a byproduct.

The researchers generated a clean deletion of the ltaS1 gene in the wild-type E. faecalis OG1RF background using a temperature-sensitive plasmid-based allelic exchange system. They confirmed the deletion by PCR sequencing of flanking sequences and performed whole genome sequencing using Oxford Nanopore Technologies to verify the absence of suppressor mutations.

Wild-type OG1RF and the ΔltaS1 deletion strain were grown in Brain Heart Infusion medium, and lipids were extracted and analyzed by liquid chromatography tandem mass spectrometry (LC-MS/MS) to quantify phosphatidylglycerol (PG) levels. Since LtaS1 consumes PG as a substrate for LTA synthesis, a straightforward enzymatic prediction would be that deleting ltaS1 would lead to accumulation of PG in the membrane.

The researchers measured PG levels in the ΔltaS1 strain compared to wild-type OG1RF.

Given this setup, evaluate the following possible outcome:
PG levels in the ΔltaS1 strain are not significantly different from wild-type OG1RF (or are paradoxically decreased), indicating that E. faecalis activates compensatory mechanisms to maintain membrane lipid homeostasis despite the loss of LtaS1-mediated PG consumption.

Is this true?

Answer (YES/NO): YES